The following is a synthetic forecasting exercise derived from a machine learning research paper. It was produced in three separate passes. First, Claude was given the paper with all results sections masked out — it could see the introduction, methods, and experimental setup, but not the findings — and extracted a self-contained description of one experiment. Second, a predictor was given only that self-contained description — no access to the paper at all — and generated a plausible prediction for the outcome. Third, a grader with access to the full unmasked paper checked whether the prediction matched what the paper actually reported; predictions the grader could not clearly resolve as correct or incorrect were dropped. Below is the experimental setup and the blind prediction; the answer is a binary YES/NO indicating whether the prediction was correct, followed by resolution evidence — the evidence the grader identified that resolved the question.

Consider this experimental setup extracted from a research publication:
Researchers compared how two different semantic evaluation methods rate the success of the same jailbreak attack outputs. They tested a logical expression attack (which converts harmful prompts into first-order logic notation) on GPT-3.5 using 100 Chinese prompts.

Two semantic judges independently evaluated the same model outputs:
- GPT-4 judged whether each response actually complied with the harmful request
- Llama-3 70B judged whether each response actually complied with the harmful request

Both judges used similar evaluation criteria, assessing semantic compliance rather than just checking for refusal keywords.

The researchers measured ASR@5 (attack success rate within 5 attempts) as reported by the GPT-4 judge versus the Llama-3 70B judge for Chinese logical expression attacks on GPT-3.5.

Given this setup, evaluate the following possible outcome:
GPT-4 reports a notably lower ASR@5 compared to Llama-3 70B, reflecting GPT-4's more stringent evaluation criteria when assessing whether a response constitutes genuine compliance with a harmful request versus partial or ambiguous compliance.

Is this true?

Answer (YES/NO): NO